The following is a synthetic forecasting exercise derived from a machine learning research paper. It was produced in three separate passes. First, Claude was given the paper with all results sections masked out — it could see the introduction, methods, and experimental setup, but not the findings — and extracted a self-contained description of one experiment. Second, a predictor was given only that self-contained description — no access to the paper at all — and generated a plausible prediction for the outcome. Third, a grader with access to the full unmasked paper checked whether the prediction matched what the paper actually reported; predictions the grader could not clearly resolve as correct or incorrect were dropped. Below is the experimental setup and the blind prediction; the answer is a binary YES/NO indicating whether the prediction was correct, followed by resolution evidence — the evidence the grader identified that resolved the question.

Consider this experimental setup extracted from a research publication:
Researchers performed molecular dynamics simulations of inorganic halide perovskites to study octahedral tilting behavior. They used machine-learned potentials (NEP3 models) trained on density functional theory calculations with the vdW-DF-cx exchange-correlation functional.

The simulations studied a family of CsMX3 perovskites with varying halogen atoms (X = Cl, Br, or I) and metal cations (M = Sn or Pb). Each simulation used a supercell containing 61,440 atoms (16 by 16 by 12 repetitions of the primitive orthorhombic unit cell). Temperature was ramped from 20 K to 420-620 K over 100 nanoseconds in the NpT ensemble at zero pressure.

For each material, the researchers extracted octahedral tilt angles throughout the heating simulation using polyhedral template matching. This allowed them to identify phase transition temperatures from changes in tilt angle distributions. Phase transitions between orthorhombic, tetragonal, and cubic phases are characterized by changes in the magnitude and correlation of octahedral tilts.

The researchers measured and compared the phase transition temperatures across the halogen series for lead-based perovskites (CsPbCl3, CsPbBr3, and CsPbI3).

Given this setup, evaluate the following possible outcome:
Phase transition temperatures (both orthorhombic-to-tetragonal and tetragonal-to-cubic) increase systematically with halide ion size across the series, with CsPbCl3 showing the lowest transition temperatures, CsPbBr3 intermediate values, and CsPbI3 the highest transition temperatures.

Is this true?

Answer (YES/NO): YES